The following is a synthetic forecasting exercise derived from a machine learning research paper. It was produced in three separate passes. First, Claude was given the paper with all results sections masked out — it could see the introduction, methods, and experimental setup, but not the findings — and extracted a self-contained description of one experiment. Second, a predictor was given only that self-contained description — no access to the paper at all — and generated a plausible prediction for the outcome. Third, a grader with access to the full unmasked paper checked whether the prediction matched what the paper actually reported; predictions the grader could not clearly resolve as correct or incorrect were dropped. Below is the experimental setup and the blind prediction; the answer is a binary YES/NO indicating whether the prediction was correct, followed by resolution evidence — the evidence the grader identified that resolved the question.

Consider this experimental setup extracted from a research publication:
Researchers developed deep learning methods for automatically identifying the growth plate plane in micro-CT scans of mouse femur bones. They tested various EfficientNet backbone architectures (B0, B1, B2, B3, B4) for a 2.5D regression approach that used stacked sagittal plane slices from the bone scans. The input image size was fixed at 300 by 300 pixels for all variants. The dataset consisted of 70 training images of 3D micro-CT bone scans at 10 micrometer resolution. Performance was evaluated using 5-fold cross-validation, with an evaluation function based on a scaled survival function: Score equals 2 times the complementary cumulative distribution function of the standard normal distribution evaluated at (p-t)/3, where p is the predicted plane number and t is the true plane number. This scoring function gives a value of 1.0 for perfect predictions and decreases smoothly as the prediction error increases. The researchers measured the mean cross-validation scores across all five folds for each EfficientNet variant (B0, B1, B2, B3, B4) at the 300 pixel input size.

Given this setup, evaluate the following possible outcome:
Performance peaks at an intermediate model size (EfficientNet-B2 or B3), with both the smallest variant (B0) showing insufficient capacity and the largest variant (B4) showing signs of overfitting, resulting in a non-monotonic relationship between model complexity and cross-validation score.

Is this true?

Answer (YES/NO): NO